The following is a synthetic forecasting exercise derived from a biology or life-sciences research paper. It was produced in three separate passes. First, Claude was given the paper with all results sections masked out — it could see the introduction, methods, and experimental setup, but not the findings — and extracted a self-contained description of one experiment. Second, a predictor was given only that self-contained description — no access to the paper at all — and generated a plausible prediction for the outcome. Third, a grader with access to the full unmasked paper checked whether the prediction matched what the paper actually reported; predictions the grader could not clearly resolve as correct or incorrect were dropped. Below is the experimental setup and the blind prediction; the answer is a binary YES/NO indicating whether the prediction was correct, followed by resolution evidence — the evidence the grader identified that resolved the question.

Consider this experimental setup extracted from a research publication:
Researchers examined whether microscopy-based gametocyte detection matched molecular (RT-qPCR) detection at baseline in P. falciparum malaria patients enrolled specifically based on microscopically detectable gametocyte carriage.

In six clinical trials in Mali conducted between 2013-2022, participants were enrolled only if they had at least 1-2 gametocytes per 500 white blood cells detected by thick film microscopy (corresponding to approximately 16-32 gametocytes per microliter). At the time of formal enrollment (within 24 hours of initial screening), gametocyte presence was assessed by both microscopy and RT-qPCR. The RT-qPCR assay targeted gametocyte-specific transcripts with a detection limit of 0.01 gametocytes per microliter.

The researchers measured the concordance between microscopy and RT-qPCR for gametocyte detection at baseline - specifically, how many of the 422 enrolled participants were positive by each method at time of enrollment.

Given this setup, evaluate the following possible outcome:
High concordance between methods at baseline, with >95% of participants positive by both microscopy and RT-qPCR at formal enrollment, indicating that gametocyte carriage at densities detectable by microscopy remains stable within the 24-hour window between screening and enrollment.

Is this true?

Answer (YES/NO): YES